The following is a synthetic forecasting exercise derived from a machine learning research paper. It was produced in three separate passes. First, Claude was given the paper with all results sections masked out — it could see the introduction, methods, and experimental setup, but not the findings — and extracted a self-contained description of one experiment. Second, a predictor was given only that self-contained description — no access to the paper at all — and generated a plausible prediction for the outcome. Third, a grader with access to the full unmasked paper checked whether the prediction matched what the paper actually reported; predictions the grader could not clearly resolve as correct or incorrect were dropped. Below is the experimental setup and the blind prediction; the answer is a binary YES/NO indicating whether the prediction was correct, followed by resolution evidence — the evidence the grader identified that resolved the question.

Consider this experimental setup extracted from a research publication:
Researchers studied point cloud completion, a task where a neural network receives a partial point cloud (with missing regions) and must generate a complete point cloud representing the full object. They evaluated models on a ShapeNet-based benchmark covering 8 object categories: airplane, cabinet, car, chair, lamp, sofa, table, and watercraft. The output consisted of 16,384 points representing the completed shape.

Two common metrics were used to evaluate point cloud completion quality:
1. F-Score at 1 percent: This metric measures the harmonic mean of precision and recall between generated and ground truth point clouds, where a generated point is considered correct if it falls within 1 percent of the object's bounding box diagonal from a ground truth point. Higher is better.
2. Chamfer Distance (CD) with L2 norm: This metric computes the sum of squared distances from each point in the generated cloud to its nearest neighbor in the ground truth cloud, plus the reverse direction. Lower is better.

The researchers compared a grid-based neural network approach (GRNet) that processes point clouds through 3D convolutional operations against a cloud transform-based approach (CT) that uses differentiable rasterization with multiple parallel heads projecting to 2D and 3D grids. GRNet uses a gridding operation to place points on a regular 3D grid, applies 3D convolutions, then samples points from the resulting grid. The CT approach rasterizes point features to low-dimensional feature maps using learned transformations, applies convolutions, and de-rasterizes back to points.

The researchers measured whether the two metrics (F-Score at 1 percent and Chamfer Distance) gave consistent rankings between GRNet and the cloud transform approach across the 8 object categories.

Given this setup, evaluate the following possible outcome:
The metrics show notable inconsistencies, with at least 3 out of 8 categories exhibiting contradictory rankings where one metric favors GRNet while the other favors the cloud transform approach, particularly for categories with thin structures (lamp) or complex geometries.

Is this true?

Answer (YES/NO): YES